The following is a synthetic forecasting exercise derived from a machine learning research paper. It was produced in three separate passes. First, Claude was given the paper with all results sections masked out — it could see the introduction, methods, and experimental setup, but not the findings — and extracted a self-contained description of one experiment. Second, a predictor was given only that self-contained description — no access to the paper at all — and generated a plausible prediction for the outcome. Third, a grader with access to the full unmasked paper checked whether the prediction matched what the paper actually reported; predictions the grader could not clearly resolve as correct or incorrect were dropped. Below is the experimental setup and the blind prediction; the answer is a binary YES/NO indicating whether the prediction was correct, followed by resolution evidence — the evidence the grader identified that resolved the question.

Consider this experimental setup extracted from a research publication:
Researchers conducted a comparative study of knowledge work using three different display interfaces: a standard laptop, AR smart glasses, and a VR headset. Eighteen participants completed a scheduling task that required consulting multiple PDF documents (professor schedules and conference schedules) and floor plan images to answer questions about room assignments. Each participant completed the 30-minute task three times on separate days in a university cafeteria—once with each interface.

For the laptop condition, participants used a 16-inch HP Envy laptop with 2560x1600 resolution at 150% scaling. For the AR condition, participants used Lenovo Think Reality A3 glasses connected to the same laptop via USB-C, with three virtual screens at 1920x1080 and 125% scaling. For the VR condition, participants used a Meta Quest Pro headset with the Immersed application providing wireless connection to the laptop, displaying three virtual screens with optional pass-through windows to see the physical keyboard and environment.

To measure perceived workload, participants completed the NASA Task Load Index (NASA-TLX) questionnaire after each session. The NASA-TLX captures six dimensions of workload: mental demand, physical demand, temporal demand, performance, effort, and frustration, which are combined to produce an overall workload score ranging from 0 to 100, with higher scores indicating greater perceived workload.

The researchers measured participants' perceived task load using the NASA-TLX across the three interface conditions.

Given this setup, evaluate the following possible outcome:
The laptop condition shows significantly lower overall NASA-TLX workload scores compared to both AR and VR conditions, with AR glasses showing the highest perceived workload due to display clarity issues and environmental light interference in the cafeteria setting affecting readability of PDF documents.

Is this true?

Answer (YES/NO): NO